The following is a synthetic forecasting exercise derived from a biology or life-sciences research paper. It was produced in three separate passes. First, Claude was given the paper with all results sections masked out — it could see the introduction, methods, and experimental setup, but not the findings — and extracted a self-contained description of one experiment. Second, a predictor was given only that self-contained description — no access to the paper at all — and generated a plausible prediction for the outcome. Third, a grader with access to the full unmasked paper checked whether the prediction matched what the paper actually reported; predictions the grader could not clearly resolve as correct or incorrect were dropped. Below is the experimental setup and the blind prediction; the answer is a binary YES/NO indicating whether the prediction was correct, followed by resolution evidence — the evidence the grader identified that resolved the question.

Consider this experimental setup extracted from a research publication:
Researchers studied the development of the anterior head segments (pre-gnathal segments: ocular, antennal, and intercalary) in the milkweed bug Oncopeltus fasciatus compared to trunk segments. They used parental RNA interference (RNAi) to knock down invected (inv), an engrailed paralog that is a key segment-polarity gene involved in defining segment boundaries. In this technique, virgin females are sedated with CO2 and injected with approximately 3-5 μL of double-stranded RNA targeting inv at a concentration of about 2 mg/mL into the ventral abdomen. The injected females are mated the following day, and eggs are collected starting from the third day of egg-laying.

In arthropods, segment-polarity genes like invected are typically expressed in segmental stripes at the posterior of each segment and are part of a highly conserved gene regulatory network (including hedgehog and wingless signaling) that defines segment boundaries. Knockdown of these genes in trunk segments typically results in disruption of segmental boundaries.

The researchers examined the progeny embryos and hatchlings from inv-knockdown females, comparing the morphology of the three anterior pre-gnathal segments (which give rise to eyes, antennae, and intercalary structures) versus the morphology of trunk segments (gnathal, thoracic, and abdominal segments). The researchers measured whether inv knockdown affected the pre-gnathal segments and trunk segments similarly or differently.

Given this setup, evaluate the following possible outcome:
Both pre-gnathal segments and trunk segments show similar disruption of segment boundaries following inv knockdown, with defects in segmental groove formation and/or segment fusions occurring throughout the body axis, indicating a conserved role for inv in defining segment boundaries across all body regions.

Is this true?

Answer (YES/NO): NO